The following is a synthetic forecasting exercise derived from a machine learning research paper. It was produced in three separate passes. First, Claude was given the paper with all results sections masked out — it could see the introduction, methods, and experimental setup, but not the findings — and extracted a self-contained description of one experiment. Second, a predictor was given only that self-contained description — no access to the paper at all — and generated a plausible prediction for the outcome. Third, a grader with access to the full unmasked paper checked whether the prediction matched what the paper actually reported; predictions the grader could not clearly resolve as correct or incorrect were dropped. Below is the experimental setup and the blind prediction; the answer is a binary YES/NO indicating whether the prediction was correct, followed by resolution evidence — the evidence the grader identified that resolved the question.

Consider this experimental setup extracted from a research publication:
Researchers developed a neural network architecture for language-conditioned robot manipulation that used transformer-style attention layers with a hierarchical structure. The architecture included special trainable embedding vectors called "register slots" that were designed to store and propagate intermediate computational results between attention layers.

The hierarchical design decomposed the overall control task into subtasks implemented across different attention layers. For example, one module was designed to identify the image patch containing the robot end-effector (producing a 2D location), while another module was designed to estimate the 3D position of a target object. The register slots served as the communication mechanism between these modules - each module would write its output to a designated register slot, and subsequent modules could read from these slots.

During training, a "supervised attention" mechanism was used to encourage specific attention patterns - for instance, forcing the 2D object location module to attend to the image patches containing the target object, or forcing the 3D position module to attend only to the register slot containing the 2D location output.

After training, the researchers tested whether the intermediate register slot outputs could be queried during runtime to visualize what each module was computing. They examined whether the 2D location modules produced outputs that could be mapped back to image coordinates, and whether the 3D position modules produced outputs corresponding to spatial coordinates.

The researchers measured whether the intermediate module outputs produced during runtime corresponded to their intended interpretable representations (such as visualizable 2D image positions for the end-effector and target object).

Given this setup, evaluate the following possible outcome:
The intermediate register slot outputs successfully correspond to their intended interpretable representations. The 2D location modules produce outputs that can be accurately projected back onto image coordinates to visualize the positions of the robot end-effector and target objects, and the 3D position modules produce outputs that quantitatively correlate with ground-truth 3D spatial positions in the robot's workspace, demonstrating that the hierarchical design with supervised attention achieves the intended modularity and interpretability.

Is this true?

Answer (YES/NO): YES